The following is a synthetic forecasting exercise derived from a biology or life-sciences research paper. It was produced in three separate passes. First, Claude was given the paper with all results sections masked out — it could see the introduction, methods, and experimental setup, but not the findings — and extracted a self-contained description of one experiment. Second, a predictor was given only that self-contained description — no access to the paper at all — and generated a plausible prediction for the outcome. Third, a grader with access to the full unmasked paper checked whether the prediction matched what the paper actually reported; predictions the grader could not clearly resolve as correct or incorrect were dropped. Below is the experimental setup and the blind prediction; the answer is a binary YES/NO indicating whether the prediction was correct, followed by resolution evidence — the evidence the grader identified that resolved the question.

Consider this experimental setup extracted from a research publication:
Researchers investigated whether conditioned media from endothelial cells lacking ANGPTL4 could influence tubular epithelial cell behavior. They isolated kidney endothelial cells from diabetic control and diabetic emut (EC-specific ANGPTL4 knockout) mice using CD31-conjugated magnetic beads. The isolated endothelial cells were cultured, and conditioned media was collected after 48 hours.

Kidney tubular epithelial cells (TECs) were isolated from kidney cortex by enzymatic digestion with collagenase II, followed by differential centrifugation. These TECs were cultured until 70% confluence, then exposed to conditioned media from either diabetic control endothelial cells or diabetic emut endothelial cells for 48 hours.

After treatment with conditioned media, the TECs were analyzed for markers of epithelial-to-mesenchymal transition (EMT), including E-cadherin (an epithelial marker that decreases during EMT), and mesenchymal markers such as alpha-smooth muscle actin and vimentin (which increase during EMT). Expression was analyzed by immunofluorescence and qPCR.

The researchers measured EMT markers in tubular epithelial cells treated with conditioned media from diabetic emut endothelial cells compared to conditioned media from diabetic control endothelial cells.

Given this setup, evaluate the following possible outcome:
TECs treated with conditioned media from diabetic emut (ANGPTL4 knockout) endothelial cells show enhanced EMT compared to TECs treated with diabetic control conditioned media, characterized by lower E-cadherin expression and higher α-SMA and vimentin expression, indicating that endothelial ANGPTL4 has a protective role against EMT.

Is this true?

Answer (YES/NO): NO